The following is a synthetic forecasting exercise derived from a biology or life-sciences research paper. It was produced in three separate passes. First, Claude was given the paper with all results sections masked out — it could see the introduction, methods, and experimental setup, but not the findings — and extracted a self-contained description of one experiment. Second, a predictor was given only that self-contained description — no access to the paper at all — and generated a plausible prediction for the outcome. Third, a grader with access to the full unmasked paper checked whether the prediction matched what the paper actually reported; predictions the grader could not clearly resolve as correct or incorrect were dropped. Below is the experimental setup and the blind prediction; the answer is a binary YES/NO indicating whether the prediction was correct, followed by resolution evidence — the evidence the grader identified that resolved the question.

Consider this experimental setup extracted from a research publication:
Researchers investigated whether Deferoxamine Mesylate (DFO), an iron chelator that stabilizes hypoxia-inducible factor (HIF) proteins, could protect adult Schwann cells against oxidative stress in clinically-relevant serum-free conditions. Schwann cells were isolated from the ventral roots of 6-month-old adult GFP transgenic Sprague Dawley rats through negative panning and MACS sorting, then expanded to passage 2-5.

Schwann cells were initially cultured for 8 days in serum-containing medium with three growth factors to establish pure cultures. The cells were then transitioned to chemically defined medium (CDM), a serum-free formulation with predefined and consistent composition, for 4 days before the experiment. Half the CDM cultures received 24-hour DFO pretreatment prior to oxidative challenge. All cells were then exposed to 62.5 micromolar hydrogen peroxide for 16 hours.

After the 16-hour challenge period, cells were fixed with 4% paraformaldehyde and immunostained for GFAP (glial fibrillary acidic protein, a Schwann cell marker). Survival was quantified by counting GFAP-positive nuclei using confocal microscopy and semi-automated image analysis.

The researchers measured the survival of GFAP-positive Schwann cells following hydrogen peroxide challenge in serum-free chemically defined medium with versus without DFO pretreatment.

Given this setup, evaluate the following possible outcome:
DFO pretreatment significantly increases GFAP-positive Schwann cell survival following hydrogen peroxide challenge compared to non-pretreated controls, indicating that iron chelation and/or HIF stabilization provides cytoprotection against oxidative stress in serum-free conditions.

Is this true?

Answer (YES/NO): NO